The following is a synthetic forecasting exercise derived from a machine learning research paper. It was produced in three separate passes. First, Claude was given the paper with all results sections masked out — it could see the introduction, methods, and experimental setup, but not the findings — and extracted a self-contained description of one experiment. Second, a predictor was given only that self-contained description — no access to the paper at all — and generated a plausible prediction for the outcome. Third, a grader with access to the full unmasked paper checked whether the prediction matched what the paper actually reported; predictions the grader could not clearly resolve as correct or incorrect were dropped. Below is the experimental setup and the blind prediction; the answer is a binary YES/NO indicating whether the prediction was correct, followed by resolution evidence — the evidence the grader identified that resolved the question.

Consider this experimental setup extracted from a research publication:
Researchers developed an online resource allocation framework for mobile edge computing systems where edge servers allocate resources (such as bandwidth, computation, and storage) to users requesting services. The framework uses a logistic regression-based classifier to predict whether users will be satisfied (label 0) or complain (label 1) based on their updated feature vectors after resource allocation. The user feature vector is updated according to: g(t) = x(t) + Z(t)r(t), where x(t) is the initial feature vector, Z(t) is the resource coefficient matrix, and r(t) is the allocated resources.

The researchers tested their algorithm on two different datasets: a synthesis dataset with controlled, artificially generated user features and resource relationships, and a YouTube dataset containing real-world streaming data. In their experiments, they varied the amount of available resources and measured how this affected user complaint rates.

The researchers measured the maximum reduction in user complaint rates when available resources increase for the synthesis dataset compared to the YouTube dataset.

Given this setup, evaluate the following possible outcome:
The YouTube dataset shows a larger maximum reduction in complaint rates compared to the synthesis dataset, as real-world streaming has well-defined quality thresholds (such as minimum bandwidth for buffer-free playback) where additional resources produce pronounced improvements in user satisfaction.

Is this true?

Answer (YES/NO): NO